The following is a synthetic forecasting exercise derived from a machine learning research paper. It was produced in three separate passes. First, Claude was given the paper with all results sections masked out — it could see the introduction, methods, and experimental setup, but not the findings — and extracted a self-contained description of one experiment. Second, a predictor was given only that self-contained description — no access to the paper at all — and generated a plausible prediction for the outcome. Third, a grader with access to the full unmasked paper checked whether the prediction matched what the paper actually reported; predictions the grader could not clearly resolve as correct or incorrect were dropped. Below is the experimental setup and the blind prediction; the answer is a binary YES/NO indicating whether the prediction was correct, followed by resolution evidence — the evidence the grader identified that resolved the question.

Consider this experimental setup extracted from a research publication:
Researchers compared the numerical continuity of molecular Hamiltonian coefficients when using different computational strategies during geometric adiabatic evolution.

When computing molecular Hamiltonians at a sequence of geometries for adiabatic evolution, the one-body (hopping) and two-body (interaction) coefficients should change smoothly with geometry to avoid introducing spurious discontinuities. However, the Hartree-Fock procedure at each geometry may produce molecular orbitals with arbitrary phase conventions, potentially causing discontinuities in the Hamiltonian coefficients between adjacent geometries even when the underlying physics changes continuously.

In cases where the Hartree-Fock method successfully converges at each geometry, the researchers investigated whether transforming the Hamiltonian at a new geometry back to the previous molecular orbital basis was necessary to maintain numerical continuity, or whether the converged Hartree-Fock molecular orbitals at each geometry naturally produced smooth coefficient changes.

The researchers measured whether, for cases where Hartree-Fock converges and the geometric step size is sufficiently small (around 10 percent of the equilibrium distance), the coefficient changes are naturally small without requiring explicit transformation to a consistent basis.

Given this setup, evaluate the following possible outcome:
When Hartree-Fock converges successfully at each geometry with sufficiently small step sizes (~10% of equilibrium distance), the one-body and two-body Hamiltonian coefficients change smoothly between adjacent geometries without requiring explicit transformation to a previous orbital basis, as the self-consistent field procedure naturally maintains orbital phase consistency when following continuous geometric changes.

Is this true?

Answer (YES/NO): YES